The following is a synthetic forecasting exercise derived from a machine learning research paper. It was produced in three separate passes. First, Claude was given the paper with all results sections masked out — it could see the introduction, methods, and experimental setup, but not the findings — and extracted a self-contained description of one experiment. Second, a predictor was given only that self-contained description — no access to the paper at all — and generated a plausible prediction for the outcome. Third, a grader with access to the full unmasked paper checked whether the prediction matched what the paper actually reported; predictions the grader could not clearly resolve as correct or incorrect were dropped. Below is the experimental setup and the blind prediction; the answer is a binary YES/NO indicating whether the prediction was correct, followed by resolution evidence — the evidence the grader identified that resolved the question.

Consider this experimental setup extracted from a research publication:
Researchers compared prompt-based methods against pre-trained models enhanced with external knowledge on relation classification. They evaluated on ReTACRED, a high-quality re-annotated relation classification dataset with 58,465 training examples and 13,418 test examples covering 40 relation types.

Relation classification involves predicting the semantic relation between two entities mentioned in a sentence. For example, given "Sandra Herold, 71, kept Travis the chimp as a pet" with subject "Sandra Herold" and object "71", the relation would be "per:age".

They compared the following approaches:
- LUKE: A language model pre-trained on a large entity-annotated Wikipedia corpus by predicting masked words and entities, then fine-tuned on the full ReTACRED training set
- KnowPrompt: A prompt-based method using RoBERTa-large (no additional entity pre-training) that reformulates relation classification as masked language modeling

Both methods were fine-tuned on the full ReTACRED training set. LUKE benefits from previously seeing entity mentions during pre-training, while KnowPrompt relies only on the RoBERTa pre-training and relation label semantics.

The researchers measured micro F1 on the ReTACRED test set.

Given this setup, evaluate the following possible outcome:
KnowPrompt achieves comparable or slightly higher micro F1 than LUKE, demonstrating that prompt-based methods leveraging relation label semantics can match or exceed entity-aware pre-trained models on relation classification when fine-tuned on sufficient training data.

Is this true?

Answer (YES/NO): YES